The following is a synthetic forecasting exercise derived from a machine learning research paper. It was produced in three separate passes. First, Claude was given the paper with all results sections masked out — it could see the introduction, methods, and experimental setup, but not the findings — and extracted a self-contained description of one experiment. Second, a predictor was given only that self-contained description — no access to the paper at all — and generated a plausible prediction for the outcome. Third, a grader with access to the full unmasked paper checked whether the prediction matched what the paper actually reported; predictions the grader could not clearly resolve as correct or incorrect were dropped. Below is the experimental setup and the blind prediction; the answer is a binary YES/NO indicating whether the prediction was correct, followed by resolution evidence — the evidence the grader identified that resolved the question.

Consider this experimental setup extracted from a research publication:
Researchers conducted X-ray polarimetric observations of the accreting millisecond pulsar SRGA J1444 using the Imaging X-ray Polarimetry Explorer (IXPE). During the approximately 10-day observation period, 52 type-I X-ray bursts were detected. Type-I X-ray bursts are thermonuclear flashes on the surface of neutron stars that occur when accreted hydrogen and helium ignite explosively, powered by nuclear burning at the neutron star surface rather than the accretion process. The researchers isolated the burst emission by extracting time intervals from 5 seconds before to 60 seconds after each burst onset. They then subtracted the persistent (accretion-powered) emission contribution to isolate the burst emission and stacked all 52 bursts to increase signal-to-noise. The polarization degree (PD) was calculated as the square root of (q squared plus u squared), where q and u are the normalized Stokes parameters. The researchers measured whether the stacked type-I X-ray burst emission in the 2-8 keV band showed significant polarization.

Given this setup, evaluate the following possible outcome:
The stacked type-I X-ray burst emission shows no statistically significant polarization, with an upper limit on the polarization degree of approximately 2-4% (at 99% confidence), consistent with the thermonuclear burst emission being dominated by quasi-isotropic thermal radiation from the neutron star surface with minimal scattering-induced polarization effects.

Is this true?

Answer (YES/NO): NO